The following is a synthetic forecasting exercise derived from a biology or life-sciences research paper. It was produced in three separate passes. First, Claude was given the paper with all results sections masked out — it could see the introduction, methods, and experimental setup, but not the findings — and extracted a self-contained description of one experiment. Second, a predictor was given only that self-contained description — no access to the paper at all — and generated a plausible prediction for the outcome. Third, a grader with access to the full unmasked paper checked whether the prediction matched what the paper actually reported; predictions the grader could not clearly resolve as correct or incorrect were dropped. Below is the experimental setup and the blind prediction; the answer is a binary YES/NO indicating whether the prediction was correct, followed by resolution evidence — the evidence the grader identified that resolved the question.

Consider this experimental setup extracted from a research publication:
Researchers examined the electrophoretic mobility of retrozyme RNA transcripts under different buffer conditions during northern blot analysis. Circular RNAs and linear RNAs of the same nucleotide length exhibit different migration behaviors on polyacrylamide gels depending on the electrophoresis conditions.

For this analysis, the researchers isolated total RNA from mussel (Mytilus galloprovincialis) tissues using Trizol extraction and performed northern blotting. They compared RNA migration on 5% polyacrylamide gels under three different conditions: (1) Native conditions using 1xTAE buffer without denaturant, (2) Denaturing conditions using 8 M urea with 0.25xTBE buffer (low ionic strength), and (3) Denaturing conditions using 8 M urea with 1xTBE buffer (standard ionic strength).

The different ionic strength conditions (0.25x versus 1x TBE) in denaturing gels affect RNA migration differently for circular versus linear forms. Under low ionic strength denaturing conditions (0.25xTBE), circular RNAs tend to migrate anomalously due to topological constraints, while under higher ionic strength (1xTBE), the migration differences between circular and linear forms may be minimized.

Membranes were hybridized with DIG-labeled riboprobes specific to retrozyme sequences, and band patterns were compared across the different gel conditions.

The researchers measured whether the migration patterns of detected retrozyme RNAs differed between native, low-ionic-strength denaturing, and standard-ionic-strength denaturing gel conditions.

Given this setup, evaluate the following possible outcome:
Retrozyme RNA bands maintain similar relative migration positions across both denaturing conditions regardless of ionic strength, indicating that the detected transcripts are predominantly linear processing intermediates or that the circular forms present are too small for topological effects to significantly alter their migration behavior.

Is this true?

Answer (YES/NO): NO